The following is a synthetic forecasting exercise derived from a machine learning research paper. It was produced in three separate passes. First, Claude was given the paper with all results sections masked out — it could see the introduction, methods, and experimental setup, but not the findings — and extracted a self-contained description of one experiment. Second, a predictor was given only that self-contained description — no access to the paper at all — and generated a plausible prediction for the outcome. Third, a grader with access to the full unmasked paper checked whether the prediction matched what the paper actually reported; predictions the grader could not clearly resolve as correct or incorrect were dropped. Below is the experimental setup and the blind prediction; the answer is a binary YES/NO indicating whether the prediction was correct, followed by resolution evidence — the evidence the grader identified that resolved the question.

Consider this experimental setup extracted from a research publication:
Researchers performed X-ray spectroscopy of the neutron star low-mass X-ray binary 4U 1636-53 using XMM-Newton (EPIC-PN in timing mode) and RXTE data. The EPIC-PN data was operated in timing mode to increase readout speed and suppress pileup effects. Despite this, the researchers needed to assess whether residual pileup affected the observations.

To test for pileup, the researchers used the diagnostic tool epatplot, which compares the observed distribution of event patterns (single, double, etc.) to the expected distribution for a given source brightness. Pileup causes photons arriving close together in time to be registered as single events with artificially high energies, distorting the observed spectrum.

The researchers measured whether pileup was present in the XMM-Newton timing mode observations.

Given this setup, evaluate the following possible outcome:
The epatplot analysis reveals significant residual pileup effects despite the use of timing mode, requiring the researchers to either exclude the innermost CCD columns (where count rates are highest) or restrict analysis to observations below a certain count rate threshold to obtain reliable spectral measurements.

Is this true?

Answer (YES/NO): YES